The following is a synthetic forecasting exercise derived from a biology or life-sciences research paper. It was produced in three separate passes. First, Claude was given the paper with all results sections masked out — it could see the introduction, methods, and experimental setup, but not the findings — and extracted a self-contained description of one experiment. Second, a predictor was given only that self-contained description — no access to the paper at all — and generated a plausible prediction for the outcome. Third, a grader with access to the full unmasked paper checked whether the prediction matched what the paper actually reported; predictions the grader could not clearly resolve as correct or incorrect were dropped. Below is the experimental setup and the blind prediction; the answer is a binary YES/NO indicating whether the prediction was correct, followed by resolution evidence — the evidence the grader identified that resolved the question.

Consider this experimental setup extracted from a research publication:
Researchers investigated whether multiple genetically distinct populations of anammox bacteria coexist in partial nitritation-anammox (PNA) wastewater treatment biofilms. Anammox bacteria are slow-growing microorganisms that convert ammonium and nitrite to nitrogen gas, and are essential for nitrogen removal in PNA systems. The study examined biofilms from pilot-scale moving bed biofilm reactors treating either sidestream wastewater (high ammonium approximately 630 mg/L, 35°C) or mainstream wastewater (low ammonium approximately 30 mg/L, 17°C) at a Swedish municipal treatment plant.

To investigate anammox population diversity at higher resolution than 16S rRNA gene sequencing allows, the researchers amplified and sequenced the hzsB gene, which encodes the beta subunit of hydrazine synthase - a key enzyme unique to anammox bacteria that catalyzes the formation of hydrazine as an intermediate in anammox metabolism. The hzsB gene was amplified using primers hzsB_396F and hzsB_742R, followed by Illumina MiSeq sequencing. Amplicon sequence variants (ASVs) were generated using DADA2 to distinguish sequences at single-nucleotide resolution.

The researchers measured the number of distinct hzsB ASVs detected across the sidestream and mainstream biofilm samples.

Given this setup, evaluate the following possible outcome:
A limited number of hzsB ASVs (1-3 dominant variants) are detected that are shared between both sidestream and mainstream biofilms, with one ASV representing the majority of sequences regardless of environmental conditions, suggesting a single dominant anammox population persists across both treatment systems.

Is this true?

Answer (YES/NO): NO